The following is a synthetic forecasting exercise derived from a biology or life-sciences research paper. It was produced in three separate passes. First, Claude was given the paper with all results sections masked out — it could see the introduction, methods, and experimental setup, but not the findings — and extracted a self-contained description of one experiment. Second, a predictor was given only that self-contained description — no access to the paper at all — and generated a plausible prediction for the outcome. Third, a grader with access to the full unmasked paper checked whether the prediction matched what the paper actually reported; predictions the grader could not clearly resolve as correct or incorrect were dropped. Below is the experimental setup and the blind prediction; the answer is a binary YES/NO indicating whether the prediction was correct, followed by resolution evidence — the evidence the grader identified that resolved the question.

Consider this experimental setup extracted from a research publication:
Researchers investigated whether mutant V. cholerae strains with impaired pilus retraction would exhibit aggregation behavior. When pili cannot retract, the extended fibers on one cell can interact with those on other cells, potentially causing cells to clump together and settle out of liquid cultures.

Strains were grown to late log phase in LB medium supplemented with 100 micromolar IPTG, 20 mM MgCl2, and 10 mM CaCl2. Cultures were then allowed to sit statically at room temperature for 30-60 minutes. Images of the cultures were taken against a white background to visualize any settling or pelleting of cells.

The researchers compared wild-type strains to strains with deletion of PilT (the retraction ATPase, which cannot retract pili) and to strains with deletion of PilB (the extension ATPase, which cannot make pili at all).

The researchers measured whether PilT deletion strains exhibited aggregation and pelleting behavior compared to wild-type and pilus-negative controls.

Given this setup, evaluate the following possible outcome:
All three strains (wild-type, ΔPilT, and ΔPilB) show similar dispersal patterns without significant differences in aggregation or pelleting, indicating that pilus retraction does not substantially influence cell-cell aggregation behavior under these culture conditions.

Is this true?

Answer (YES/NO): NO